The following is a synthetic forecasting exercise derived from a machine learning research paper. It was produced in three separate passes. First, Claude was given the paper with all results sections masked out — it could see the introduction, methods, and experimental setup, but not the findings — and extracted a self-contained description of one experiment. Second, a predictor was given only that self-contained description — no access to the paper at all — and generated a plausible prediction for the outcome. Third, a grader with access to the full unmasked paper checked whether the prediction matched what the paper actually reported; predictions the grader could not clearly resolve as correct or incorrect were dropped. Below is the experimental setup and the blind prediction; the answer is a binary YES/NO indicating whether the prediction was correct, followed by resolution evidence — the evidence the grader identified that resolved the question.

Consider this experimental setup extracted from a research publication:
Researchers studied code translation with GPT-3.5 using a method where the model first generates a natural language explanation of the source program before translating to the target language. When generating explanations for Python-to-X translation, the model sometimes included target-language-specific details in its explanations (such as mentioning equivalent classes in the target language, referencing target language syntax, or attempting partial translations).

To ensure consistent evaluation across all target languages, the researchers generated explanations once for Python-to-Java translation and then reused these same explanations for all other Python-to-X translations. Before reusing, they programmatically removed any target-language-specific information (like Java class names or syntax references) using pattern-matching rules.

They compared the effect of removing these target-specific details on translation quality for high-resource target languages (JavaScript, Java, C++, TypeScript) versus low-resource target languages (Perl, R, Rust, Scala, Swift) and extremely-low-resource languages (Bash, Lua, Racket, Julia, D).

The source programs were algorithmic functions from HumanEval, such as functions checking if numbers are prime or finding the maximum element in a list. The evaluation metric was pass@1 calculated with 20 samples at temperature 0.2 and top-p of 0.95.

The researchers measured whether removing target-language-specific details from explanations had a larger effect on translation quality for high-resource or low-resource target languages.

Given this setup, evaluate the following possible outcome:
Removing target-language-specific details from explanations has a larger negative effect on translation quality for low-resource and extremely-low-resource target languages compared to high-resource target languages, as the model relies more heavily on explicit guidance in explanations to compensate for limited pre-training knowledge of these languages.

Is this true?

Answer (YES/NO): YES